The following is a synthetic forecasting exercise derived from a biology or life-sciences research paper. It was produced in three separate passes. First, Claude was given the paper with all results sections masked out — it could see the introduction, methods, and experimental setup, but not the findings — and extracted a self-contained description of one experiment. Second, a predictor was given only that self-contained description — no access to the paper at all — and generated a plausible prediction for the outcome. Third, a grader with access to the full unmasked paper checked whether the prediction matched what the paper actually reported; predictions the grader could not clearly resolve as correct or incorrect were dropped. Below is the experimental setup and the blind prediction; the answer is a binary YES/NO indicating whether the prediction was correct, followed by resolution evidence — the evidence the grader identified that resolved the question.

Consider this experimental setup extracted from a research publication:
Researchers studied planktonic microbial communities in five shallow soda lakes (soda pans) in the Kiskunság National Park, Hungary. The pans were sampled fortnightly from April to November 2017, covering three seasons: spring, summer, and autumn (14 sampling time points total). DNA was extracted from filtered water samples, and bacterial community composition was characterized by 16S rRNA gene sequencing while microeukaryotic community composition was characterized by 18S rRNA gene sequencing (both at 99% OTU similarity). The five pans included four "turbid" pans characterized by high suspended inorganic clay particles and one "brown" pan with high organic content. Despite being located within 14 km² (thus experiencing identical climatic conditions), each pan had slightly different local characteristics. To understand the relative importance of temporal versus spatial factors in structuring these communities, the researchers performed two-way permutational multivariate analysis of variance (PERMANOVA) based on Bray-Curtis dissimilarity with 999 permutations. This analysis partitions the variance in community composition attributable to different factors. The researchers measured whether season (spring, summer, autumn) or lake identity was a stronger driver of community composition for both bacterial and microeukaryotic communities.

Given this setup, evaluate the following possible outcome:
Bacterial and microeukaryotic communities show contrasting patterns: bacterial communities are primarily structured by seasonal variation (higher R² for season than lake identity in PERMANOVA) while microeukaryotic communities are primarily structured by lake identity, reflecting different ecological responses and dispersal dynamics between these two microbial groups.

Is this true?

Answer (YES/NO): NO